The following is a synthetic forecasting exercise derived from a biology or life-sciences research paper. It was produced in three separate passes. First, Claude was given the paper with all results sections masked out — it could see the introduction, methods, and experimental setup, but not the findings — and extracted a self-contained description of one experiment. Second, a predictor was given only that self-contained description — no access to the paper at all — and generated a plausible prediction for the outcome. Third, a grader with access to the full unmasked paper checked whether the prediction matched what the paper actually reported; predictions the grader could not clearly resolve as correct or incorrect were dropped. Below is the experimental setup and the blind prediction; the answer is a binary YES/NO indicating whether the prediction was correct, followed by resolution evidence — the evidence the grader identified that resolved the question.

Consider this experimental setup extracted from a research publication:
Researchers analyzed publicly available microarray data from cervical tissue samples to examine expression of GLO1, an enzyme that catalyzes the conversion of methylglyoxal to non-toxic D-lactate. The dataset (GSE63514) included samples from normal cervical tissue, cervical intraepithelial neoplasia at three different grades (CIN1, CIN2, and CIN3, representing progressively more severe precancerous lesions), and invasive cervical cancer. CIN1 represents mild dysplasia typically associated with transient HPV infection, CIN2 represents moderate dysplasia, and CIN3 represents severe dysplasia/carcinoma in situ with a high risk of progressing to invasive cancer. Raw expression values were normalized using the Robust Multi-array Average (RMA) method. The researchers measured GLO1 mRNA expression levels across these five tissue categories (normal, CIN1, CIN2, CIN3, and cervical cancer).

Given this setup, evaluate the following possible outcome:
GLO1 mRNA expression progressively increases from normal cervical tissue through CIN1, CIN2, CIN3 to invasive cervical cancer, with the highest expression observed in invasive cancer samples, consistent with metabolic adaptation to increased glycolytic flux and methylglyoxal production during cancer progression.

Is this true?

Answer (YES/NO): YES